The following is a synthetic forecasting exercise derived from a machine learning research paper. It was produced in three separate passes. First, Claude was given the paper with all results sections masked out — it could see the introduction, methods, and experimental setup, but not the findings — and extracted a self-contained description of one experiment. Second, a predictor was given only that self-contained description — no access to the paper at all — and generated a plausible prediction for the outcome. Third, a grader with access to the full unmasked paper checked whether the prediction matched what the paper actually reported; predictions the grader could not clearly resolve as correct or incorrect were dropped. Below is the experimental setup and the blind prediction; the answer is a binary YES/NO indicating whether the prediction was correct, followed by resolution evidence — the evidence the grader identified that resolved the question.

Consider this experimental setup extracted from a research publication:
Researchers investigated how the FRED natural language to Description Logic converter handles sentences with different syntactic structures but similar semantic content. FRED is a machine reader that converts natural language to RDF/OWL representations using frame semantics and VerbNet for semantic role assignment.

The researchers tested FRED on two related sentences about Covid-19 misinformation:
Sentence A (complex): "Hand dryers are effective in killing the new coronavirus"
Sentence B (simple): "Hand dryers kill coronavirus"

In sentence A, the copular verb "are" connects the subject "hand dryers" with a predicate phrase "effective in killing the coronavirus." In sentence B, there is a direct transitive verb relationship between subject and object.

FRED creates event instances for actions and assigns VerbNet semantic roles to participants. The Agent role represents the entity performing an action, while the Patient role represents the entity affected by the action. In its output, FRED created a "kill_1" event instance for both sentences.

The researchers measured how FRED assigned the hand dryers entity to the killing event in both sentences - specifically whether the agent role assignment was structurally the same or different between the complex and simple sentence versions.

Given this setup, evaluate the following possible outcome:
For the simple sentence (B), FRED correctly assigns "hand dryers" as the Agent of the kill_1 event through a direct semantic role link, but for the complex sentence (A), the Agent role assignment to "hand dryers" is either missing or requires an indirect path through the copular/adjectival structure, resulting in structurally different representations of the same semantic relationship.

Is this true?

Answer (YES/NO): YES